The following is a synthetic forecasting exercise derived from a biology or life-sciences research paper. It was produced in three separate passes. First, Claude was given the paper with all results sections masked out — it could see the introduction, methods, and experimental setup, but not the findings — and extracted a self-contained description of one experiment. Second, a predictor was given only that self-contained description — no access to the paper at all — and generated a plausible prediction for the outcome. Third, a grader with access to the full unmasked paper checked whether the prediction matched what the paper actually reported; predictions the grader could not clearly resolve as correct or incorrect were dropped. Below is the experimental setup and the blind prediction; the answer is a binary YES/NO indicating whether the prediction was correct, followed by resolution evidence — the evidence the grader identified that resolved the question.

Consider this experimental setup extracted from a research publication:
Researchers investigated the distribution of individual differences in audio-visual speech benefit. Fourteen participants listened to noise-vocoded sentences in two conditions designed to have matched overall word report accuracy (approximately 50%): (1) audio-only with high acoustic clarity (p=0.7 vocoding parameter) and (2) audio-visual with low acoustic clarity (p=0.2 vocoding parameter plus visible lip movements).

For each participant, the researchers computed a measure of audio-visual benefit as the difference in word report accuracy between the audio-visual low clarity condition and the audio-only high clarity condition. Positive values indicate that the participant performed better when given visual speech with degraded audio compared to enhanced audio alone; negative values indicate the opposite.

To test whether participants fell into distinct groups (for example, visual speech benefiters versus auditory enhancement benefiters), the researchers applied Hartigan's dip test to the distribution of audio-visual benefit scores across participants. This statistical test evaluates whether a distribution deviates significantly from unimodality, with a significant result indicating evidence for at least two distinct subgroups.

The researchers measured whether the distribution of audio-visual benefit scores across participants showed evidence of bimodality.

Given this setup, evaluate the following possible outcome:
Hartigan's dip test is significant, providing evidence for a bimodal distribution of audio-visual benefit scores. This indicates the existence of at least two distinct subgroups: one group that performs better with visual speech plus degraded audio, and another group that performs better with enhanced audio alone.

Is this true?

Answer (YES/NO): NO